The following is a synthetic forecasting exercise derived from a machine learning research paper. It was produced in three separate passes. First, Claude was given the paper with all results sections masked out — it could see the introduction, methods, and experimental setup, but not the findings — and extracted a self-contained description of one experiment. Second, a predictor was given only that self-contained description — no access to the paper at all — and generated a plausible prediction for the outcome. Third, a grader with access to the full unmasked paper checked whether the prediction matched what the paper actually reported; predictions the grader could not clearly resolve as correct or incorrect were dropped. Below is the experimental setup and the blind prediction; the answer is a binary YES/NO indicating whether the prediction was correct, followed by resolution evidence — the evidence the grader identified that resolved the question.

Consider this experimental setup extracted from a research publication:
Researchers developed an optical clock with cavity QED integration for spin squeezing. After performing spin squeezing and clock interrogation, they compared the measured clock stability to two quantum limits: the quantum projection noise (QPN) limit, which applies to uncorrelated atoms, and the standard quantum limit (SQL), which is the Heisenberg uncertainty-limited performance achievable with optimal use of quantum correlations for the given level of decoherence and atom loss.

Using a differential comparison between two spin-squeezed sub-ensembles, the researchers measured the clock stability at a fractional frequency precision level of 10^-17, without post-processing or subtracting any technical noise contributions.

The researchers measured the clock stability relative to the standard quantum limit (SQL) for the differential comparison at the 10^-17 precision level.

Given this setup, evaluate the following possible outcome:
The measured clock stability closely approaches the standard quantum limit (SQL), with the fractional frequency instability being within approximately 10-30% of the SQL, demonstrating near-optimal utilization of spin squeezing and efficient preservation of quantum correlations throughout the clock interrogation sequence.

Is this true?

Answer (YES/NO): YES